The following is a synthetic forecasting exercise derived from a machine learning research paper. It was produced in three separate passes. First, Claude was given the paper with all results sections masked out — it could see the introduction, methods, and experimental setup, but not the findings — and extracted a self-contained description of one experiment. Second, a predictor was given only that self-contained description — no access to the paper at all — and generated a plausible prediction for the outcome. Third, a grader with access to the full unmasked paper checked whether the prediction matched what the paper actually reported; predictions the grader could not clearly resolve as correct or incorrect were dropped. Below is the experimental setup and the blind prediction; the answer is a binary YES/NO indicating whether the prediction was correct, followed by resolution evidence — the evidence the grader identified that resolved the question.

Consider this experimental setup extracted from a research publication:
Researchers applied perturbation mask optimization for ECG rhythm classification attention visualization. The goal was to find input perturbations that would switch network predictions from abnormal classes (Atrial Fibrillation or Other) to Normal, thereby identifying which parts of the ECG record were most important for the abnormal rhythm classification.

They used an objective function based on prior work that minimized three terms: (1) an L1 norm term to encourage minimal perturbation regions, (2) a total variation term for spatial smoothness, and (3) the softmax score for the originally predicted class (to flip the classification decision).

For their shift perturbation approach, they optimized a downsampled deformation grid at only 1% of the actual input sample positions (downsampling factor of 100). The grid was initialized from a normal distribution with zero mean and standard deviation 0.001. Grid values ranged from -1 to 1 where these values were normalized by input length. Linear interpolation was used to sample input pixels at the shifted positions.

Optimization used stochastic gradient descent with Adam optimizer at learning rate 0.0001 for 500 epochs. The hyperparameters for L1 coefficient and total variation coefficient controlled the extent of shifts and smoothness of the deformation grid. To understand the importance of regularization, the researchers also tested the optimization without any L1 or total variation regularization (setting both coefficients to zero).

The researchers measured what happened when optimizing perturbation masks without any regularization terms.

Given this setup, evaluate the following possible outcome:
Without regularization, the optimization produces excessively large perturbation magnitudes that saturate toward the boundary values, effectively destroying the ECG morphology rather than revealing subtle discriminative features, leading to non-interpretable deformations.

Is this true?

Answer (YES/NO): NO